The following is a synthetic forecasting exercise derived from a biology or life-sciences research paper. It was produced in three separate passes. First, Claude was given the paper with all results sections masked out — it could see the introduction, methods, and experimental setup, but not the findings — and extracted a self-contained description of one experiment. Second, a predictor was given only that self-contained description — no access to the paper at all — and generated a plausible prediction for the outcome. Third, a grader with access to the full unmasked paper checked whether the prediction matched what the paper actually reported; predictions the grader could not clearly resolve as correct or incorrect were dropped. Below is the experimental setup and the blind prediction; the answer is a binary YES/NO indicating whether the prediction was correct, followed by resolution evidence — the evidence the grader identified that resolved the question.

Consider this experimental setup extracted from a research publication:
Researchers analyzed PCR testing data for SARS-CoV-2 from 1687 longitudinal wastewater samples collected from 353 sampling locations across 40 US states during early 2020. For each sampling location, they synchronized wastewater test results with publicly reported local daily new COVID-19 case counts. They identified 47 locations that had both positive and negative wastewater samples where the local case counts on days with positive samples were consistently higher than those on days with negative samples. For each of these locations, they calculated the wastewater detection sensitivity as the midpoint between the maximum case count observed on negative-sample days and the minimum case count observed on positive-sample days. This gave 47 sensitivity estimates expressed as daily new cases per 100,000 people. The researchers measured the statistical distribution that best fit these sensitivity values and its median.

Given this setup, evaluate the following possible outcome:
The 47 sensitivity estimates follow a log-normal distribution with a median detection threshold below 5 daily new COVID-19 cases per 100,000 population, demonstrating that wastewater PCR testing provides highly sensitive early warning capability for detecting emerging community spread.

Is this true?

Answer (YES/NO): YES